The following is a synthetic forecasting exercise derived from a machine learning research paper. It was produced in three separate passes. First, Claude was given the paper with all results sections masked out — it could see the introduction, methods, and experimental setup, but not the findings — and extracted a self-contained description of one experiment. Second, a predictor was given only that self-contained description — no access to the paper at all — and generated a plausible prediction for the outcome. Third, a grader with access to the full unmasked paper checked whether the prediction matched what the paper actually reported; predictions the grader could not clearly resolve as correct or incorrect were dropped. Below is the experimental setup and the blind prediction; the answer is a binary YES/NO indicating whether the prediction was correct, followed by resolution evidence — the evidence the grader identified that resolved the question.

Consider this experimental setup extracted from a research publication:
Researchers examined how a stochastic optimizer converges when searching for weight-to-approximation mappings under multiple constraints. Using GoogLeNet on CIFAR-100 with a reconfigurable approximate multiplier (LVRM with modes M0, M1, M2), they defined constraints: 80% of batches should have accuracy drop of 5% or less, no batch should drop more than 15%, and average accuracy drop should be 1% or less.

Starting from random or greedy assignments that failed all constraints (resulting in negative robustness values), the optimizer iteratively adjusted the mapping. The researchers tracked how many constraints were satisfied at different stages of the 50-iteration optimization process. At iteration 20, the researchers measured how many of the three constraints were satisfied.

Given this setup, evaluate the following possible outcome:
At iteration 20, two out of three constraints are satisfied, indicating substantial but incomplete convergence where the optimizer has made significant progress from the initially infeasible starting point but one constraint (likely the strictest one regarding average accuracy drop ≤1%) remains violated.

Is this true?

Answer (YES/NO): YES